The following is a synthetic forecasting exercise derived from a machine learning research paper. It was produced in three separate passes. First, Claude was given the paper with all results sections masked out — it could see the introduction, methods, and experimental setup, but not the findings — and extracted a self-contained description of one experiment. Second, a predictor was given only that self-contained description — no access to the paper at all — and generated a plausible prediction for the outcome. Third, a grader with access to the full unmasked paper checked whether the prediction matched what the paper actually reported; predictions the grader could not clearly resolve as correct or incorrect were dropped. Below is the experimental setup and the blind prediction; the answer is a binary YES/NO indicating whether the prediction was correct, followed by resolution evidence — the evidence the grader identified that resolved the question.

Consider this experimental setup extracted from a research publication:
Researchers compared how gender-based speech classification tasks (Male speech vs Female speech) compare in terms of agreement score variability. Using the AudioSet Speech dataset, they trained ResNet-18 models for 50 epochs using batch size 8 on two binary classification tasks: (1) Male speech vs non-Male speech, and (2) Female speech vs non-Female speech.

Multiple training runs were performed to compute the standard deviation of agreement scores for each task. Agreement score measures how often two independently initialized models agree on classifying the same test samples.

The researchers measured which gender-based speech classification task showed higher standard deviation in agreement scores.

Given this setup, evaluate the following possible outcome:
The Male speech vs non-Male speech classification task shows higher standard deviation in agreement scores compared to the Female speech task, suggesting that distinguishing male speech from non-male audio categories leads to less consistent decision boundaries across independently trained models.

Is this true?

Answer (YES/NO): NO